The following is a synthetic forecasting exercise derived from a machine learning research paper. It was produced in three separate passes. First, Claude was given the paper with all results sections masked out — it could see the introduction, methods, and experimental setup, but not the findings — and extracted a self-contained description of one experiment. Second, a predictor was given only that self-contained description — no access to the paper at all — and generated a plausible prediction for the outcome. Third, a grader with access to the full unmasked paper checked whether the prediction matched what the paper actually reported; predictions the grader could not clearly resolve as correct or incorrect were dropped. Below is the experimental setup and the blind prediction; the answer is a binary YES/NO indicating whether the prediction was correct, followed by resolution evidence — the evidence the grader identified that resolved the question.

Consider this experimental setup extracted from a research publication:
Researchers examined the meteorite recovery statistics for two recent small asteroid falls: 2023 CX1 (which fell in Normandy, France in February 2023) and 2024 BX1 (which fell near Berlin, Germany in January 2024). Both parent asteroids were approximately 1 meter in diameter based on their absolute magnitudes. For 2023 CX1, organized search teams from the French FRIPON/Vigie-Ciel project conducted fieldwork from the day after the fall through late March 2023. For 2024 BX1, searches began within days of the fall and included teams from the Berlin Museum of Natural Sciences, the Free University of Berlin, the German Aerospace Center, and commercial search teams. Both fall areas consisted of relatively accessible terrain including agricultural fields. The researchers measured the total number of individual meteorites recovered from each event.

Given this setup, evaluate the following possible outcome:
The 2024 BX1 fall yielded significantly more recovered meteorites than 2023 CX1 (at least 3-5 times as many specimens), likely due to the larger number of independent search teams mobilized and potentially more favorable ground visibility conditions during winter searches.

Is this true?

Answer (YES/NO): YES